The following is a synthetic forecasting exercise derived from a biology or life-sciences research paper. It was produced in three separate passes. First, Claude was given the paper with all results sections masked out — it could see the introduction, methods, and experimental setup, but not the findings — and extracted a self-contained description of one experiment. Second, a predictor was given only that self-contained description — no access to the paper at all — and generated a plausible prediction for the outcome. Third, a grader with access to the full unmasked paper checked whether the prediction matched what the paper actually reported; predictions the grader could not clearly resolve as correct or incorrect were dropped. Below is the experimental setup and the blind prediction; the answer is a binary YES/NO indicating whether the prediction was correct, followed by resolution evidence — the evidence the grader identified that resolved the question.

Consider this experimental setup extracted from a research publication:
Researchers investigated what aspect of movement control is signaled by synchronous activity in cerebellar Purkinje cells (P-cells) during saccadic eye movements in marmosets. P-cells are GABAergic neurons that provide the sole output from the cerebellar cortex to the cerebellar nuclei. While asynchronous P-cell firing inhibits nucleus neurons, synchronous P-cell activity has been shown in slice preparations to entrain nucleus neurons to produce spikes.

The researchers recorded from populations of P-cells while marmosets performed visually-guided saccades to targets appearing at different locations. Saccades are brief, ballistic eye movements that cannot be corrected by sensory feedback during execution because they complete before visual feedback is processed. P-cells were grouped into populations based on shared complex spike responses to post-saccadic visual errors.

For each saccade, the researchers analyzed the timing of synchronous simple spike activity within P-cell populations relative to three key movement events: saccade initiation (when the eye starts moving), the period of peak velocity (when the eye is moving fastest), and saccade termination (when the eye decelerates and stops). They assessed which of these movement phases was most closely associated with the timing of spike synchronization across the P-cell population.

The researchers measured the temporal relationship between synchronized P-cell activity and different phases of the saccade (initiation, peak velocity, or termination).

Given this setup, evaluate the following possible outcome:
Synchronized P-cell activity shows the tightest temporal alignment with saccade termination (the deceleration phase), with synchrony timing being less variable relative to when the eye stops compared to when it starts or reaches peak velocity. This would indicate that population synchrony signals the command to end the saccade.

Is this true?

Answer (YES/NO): YES